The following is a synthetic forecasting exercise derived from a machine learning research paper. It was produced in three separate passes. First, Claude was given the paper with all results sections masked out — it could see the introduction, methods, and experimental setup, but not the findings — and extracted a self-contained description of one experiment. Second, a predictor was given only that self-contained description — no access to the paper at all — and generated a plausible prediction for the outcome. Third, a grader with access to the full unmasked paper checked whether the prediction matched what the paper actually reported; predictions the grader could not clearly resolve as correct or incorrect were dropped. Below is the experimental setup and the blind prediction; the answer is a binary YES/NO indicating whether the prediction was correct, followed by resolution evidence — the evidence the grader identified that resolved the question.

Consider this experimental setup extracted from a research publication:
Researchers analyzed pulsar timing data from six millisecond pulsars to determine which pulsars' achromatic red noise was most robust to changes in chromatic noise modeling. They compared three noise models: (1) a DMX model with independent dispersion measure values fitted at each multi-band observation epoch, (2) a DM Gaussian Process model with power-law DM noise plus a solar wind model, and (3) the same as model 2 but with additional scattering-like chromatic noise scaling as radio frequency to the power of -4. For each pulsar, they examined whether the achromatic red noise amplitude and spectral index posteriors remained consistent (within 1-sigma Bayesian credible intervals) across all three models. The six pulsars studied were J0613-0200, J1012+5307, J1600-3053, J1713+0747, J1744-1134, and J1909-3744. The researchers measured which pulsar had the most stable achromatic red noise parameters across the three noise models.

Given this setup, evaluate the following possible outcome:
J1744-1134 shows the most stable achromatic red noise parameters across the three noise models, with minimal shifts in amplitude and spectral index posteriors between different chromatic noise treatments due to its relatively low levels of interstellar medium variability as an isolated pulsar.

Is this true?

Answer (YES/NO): NO